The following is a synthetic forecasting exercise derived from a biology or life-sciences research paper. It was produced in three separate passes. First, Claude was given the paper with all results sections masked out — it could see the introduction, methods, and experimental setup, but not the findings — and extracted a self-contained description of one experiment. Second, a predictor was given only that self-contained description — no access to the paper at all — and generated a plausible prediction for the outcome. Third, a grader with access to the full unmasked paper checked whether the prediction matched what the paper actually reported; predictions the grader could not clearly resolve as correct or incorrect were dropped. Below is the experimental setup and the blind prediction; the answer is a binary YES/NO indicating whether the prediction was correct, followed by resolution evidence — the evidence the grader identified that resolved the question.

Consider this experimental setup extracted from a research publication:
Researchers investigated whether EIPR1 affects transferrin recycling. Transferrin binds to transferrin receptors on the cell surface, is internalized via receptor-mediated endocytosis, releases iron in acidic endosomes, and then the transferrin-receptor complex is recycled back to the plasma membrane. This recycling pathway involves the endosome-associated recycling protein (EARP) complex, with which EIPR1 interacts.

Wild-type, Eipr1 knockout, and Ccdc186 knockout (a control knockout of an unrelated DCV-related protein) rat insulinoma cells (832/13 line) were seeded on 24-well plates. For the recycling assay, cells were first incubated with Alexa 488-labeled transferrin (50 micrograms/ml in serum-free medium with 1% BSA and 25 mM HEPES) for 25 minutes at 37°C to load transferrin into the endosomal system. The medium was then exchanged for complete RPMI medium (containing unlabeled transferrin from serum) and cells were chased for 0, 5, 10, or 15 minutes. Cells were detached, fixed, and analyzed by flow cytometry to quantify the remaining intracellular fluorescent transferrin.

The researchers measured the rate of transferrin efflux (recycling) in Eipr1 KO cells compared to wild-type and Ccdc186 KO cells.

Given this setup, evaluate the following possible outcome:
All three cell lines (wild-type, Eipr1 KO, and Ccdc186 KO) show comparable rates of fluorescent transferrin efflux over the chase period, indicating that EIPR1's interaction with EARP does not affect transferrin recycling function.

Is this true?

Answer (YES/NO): NO